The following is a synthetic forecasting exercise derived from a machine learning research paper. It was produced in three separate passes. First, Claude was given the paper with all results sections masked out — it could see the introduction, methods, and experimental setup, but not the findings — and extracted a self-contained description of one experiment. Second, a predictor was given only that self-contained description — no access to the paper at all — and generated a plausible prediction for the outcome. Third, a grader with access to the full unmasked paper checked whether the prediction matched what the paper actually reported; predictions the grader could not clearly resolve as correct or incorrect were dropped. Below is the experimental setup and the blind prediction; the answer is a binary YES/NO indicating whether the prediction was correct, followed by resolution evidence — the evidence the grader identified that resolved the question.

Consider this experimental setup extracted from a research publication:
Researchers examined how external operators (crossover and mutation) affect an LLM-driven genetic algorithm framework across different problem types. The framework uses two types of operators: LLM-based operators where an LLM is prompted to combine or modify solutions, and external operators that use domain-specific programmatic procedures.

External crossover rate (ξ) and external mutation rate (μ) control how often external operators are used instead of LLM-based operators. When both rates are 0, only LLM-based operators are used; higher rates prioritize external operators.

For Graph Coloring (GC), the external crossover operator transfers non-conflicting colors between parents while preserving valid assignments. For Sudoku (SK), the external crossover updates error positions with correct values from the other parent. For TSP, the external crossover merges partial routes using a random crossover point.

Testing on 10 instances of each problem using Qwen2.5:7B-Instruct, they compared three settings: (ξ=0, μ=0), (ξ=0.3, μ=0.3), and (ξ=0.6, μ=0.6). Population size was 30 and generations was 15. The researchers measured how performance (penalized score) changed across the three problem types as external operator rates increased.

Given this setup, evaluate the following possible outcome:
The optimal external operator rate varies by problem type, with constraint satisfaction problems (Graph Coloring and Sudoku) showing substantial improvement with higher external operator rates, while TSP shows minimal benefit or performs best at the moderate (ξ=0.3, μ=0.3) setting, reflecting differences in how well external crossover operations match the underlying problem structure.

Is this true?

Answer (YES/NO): NO